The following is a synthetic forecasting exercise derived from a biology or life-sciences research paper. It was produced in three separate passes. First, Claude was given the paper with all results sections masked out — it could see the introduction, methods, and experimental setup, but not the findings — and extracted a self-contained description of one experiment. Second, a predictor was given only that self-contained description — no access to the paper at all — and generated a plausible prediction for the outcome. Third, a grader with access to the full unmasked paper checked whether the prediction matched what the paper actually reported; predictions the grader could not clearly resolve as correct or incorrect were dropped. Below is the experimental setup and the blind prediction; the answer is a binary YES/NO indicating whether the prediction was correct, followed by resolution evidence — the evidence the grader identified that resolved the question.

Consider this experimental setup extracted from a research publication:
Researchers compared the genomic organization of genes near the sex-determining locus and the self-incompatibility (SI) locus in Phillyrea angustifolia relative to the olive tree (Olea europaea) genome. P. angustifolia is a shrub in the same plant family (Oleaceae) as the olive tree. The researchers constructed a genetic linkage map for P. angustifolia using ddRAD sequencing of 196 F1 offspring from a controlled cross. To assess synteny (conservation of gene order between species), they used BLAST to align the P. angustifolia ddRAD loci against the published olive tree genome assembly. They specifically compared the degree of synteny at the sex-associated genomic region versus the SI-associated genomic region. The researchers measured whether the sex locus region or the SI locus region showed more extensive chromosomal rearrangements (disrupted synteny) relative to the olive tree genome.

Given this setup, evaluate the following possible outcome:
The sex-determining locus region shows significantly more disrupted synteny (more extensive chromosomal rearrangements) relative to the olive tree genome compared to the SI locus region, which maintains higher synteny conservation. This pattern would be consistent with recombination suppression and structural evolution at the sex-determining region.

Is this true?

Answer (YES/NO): NO